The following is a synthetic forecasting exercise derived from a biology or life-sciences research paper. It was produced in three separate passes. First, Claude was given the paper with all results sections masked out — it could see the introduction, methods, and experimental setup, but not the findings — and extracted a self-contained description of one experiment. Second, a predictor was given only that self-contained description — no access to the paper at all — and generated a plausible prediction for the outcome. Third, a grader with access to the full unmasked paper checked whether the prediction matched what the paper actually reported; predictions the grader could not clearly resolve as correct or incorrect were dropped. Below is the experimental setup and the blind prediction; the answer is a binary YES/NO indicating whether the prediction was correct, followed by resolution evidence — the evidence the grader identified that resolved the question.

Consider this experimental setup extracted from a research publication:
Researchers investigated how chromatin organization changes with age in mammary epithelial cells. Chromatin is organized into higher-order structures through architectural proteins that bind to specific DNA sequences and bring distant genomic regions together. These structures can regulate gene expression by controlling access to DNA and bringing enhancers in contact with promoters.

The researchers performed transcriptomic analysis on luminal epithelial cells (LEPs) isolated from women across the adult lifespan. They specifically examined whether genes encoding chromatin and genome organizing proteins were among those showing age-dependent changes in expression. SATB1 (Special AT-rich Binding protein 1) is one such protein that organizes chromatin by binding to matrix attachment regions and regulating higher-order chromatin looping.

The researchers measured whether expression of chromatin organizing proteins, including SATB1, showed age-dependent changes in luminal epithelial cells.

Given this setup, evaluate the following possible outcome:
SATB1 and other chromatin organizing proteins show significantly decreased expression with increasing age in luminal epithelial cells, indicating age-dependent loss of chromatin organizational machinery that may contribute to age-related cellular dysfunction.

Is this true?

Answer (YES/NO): YES